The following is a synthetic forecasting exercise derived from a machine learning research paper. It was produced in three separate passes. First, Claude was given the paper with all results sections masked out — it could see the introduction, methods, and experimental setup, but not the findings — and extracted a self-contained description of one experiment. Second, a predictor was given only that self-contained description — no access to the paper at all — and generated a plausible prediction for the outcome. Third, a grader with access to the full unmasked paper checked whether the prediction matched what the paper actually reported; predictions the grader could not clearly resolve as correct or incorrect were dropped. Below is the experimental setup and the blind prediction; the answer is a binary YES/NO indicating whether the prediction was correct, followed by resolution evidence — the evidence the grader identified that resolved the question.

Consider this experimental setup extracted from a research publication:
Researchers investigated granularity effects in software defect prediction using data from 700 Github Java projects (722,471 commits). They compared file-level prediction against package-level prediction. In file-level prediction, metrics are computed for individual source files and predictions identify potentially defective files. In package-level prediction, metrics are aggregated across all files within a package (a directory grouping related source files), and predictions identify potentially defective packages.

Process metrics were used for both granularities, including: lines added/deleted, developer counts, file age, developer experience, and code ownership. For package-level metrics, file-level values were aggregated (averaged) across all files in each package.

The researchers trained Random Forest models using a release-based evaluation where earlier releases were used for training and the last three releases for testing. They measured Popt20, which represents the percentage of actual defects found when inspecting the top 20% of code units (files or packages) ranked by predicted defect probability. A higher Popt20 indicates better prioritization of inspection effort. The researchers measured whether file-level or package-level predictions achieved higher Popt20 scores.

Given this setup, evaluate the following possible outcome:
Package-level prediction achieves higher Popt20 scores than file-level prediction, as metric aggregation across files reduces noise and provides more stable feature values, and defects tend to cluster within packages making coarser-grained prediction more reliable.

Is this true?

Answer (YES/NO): NO